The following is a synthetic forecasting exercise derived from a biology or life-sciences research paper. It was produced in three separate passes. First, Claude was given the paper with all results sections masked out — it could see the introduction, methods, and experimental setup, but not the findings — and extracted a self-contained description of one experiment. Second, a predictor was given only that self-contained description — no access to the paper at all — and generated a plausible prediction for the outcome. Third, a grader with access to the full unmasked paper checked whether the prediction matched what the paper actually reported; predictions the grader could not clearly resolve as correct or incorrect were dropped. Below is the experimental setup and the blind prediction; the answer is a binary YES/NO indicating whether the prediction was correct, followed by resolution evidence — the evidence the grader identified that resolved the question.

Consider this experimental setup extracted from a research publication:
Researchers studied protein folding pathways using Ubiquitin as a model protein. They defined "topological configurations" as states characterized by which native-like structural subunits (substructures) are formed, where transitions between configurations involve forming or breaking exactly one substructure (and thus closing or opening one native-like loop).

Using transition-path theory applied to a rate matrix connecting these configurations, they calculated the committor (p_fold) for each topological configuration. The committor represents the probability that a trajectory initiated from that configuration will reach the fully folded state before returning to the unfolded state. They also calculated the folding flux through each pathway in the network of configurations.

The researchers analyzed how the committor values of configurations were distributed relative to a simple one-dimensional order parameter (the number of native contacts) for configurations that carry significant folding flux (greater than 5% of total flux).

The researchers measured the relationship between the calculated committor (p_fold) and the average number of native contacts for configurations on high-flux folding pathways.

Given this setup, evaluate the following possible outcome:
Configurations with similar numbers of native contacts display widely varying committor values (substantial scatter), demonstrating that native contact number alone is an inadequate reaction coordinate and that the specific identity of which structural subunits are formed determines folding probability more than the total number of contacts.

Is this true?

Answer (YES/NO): NO